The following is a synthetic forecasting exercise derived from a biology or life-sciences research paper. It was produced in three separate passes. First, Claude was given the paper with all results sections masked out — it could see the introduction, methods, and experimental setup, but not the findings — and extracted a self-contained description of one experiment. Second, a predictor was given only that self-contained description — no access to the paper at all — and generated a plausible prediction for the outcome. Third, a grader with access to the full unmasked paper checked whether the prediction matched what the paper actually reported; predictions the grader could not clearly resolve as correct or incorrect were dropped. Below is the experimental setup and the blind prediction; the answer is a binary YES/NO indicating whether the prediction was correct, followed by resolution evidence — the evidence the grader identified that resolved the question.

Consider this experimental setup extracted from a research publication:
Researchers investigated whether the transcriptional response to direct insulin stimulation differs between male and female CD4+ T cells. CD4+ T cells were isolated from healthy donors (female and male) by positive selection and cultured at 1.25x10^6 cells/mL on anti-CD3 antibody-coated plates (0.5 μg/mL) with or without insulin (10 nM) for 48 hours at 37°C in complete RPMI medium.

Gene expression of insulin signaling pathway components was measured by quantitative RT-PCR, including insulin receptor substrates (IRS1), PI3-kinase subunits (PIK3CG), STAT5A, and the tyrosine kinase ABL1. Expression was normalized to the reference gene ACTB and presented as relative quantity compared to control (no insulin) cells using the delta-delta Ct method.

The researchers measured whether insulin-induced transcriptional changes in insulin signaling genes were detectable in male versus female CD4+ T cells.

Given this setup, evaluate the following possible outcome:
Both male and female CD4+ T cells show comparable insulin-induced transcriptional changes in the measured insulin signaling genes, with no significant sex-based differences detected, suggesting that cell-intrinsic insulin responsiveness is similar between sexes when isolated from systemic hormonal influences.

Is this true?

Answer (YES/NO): NO